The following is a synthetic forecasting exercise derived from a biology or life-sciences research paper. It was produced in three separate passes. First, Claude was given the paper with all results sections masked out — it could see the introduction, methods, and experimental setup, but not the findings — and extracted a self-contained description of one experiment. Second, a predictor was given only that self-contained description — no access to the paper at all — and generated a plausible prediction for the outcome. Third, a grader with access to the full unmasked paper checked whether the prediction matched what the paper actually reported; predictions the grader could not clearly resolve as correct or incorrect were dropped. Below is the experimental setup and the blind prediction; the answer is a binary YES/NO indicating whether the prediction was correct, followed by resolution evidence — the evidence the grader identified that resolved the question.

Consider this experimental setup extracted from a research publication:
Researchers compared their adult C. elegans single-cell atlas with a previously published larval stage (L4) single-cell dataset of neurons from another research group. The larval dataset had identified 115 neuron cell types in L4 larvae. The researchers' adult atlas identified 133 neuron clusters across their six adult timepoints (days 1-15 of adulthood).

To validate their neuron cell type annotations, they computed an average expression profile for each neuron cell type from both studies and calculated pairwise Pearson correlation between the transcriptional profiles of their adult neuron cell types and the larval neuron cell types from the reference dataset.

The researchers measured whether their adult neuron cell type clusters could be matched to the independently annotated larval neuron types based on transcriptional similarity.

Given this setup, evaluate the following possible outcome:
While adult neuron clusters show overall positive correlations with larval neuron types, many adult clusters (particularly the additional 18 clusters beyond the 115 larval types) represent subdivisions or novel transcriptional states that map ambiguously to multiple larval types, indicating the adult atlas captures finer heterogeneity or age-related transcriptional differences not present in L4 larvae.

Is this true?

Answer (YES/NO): NO